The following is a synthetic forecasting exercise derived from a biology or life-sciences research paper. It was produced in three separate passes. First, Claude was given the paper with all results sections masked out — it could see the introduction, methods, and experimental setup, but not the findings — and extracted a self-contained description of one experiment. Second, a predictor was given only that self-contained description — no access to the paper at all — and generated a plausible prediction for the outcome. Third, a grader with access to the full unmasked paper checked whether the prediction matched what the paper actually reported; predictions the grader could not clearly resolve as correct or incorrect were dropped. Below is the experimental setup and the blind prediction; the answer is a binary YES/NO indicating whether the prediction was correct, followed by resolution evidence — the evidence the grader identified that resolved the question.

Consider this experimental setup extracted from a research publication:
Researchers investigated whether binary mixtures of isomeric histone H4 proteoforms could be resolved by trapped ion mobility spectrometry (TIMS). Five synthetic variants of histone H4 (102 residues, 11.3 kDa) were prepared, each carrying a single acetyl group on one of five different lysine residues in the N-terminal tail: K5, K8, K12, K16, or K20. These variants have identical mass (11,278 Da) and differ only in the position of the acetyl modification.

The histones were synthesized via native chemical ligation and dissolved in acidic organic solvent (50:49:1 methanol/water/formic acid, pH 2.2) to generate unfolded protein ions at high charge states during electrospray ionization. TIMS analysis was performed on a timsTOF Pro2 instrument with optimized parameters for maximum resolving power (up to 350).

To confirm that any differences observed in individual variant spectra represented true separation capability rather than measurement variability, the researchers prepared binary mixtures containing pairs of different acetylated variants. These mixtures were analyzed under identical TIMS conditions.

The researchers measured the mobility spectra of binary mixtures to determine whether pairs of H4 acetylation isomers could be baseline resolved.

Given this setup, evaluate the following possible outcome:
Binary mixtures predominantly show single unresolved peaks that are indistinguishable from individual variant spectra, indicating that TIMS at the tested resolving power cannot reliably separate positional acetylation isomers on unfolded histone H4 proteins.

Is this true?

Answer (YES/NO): NO